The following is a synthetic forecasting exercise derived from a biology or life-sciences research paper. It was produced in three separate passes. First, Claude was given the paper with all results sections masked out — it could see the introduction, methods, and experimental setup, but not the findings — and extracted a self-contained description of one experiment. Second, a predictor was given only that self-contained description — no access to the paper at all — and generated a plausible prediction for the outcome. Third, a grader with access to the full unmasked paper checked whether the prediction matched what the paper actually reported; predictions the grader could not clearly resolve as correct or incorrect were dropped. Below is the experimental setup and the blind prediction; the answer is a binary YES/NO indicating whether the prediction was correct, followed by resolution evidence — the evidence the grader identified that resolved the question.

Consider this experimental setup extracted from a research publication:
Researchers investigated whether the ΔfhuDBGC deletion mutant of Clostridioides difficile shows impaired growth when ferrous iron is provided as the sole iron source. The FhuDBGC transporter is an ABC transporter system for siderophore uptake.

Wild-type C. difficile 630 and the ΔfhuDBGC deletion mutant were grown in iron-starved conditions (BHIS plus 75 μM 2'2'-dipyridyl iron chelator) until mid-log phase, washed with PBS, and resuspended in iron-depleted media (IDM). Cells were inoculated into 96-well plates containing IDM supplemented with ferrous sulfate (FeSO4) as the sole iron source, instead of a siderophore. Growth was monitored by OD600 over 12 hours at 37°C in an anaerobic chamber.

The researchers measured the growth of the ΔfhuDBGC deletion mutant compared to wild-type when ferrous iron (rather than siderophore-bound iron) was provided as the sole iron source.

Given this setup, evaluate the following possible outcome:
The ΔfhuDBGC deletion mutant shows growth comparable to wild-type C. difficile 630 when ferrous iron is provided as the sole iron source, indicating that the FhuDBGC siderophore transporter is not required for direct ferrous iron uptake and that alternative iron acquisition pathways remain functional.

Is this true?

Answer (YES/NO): YES